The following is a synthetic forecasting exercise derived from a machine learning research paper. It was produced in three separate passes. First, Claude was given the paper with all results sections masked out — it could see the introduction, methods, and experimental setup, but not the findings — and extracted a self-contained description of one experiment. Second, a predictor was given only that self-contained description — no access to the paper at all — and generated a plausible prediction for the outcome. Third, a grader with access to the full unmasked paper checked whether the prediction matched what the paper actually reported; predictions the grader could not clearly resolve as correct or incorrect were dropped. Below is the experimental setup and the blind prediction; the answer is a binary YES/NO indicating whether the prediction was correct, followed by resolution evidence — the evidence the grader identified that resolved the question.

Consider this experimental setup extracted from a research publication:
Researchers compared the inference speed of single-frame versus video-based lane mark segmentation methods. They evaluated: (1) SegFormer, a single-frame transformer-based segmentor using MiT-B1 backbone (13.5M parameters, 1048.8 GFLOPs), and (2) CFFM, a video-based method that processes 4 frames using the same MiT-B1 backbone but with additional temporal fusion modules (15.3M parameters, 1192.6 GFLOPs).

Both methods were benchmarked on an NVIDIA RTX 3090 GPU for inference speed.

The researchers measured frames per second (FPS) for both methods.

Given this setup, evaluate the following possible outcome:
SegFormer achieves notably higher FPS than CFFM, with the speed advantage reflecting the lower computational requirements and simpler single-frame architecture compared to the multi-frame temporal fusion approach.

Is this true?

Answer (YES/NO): YES